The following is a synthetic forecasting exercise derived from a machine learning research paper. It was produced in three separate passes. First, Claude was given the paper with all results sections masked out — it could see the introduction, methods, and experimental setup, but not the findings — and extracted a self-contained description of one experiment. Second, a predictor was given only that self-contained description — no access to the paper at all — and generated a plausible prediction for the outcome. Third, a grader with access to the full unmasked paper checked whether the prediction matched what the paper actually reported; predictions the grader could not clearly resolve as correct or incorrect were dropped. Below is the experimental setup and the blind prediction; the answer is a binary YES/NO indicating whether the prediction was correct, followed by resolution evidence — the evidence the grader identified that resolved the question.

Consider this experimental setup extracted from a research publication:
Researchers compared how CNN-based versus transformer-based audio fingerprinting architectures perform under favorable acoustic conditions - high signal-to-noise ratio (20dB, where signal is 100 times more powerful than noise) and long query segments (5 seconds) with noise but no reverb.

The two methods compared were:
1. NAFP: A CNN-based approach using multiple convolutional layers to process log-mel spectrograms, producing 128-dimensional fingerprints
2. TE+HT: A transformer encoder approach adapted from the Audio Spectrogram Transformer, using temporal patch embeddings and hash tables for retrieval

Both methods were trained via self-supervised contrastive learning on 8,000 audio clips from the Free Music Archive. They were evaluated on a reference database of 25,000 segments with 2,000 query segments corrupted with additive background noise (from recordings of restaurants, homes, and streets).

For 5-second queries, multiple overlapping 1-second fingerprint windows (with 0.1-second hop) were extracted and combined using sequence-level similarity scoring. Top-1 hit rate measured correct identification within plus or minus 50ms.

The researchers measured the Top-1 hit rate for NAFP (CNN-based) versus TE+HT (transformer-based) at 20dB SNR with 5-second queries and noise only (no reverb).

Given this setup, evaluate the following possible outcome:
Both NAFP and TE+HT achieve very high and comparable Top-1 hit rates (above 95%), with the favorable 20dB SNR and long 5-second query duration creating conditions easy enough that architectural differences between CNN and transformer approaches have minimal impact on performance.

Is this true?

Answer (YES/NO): NO